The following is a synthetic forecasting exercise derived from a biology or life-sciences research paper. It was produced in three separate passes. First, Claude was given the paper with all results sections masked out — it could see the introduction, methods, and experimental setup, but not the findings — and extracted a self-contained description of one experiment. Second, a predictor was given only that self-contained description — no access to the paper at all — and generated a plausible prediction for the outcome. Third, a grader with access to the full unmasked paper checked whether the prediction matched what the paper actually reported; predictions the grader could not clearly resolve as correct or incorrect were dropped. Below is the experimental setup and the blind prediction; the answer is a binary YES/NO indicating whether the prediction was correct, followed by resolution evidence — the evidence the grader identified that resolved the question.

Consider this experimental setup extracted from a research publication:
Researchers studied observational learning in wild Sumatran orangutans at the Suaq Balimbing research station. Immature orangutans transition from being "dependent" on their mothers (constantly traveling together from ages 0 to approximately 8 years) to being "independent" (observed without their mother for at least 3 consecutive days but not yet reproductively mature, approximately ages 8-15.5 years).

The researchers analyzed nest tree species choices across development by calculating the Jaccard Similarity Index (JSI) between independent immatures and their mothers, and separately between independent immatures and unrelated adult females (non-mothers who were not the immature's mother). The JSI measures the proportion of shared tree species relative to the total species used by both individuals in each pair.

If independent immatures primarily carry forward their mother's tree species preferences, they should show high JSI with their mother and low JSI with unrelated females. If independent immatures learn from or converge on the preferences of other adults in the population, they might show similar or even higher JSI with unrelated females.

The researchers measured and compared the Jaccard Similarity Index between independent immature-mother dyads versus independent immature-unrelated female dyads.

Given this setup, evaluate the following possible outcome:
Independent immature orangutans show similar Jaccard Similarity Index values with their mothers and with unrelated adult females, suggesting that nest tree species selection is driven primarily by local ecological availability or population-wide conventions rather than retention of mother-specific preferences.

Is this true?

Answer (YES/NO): NO